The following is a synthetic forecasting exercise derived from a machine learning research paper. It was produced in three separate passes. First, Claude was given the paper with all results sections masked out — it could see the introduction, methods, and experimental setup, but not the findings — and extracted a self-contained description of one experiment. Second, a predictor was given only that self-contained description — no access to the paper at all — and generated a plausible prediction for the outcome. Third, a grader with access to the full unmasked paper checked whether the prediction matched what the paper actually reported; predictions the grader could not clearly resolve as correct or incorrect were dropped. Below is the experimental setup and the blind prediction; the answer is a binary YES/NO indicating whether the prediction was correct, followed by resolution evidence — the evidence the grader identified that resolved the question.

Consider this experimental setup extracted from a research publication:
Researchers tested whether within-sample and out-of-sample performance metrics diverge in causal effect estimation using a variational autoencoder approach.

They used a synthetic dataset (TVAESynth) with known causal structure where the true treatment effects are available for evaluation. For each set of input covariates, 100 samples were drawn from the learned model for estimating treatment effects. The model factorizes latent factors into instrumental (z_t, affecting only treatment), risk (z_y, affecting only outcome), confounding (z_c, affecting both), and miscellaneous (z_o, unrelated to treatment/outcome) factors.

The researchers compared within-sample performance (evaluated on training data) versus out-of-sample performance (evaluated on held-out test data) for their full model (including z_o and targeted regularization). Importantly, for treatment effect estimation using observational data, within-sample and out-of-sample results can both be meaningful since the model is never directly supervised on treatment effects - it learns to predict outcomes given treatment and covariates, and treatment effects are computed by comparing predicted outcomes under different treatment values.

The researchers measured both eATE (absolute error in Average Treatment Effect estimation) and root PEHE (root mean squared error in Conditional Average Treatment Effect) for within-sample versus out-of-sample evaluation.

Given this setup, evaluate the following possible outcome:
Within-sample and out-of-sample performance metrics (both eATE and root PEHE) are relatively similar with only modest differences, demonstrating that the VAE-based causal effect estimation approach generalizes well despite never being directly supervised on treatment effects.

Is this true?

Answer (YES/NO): YES